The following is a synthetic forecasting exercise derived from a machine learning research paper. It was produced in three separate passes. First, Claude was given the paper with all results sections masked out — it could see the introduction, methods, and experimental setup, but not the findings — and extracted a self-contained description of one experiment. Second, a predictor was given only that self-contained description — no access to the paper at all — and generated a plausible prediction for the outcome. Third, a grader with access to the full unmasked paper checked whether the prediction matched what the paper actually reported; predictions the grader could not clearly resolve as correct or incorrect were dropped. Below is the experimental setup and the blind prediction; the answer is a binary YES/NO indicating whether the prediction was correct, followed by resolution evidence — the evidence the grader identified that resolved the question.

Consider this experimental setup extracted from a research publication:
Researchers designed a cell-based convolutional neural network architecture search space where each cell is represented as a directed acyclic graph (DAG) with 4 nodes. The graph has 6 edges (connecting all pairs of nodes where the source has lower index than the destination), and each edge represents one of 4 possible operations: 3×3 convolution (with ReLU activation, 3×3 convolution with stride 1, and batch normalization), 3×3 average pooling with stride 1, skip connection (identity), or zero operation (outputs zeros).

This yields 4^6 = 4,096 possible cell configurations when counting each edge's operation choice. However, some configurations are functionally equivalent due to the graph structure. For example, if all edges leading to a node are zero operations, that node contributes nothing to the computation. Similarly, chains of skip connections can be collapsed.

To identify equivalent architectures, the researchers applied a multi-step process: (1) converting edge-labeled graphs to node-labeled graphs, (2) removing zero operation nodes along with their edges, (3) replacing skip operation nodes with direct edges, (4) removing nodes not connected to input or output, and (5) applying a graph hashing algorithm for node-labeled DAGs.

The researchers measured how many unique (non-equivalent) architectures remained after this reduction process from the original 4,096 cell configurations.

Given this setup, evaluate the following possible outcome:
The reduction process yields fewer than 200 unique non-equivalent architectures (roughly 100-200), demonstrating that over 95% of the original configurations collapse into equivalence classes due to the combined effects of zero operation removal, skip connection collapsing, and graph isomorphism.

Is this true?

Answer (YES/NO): NO